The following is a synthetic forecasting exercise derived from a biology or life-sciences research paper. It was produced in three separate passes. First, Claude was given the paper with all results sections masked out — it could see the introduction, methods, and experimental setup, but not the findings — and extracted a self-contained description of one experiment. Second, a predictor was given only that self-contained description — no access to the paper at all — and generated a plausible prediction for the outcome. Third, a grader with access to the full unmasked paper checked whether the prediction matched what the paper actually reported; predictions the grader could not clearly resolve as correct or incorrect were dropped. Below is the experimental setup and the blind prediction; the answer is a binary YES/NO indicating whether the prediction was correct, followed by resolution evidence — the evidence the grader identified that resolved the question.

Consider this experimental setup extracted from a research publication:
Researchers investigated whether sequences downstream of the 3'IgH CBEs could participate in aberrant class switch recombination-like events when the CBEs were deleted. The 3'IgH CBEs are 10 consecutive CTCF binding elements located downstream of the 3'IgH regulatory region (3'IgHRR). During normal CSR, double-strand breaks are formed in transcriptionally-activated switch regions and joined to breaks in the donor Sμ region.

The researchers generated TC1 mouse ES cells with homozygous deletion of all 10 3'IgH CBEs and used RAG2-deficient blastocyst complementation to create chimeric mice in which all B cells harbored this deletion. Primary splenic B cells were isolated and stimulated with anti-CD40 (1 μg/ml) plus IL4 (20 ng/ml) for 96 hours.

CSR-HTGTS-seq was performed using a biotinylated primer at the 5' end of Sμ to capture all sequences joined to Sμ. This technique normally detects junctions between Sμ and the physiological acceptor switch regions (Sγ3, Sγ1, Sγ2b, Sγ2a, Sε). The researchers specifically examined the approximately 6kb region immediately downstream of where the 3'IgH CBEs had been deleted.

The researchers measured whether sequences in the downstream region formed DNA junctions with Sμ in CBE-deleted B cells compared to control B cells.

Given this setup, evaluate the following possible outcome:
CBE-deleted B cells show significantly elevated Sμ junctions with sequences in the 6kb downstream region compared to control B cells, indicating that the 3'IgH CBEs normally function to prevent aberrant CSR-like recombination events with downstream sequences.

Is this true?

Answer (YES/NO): YES